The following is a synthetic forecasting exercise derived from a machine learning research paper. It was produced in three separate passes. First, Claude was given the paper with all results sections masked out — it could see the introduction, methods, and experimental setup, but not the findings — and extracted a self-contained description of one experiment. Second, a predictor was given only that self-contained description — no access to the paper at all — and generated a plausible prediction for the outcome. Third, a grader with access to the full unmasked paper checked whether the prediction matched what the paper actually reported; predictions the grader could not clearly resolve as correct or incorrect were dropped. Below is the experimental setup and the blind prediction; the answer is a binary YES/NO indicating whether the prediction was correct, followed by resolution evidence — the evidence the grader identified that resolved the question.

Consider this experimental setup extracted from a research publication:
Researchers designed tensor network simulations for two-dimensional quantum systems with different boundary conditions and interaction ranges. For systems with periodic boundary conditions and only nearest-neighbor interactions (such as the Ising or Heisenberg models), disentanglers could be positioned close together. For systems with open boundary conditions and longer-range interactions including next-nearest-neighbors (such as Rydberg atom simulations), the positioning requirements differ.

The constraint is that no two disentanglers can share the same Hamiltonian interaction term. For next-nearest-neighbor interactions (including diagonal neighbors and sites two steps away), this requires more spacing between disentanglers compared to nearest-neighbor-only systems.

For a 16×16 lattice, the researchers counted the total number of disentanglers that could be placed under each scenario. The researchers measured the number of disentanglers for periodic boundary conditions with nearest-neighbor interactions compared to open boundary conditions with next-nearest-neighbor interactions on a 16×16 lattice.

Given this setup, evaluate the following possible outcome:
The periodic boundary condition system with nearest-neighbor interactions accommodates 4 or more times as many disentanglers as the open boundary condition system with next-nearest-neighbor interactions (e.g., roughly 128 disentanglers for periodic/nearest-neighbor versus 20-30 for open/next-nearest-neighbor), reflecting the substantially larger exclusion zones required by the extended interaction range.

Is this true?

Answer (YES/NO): NO